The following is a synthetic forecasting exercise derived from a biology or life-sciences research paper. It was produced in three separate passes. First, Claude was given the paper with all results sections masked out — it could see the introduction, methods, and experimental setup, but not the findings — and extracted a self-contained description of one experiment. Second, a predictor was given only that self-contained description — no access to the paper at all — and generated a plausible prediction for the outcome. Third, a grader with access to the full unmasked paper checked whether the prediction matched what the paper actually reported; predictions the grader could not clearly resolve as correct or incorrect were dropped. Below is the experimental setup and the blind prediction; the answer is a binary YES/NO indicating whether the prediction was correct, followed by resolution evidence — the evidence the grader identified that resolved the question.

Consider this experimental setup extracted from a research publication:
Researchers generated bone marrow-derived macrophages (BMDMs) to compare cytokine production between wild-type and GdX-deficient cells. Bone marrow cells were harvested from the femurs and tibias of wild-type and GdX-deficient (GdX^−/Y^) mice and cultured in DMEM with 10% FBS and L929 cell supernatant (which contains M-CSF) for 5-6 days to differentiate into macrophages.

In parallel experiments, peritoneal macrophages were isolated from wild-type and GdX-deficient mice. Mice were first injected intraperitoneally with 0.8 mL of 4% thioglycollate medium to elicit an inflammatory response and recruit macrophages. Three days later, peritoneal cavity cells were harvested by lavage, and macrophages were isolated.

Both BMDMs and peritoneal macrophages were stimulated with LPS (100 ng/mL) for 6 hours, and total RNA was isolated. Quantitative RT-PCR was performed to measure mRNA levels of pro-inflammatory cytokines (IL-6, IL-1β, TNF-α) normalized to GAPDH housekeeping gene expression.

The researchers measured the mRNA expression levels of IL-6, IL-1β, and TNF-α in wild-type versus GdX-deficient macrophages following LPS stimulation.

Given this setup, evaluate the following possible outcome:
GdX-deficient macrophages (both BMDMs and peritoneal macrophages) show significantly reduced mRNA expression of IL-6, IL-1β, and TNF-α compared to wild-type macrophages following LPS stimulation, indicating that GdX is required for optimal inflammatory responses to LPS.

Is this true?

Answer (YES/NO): YES